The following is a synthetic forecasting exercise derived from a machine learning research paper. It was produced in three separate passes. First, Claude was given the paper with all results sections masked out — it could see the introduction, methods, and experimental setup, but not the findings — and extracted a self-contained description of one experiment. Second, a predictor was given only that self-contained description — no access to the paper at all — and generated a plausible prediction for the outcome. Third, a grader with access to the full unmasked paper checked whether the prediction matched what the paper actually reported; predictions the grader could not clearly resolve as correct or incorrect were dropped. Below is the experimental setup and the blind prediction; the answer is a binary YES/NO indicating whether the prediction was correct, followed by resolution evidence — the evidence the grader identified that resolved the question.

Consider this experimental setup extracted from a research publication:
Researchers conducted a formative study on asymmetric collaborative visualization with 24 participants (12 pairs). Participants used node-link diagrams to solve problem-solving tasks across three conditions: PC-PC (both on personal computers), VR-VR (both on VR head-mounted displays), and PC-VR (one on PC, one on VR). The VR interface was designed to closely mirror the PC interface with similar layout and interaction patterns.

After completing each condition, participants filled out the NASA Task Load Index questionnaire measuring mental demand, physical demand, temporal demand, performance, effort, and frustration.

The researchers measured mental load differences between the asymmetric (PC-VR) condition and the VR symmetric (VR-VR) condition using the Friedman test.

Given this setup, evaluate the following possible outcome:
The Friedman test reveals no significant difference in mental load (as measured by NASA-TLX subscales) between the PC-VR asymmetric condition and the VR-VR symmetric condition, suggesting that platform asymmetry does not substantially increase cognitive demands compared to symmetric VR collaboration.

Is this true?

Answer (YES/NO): NO